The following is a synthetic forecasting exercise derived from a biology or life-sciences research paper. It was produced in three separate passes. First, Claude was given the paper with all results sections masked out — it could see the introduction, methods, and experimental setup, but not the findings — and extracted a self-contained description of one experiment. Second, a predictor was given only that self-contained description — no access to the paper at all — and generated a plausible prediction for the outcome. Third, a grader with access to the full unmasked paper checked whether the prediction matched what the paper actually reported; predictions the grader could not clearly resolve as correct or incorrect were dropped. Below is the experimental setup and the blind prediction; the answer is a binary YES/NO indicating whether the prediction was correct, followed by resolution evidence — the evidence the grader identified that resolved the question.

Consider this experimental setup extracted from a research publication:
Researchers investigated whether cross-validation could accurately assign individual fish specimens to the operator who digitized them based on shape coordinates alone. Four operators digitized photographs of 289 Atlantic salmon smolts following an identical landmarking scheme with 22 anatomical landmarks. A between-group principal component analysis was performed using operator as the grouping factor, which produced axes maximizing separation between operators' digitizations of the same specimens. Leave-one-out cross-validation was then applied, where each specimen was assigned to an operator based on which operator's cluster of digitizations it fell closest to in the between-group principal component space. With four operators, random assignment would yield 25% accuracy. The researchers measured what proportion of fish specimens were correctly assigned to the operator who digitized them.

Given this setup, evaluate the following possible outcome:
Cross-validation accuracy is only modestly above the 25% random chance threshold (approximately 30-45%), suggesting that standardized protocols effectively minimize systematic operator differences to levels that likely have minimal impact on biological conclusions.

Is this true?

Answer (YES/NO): NO